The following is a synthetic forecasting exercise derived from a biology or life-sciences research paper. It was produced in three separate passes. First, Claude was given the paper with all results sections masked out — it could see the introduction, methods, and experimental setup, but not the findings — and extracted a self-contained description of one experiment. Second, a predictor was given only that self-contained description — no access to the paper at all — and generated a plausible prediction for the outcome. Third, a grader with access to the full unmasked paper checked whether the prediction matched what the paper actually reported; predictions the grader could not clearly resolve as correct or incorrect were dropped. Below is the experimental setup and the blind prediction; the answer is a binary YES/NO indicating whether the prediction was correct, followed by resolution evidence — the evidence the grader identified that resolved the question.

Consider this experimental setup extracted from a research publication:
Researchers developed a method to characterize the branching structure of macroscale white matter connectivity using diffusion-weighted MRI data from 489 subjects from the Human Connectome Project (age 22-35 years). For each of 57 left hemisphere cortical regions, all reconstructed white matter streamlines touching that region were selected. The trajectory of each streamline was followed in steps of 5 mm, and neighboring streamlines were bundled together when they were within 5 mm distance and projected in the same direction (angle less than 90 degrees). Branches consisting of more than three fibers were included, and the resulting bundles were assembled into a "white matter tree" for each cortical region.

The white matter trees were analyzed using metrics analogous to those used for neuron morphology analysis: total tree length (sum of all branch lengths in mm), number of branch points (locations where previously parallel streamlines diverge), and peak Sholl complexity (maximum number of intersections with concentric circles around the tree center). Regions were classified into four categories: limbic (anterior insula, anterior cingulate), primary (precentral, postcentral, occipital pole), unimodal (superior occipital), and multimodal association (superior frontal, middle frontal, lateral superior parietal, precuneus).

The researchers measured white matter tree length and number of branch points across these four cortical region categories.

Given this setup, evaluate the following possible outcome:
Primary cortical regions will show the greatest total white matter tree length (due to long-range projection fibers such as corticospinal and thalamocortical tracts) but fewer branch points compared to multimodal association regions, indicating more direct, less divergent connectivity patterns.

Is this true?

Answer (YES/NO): NO